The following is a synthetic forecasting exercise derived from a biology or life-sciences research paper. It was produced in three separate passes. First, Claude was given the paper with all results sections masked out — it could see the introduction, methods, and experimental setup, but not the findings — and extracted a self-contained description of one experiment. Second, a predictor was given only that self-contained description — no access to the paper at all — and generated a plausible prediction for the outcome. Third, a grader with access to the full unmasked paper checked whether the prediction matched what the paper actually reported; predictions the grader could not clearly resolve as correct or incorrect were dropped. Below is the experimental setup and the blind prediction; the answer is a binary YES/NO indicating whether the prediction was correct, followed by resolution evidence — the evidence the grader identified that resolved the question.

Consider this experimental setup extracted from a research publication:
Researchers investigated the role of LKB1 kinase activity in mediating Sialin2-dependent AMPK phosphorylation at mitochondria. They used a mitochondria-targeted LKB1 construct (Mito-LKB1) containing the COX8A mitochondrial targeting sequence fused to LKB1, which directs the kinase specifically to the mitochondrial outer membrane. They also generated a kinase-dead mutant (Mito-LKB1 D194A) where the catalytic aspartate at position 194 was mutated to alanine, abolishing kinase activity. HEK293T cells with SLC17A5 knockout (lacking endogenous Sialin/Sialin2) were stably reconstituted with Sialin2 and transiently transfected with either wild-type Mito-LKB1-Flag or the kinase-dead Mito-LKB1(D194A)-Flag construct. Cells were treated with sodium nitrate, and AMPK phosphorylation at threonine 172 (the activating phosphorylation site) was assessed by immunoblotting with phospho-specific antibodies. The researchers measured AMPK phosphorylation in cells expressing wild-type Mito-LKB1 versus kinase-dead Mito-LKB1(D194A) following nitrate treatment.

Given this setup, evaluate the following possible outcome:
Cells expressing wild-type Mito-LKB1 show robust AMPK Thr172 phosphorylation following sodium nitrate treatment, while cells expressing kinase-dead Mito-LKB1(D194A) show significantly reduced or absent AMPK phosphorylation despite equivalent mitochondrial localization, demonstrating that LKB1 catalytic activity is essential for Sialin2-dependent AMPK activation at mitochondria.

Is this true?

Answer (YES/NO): YES